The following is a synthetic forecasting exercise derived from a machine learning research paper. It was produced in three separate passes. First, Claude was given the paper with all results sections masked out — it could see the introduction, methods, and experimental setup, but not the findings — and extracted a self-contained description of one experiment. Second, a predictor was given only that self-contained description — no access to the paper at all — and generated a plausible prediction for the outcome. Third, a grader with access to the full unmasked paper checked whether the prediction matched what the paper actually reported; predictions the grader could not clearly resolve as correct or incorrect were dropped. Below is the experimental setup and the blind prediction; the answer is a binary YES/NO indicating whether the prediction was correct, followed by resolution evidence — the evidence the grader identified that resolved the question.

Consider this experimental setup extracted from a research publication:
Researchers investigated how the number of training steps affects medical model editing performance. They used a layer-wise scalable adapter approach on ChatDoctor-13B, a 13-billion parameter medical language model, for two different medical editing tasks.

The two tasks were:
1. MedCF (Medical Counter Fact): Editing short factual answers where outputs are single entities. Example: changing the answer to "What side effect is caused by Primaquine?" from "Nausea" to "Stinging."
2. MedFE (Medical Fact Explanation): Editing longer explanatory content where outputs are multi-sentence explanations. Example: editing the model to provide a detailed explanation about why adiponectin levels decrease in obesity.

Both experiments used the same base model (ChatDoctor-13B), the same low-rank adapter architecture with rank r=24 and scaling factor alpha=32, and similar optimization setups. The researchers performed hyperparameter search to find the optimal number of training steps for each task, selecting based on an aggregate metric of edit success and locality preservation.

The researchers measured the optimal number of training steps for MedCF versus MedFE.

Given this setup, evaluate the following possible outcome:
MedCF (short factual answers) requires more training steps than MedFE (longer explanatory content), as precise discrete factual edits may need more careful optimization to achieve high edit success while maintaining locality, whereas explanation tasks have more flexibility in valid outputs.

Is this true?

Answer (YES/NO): YES